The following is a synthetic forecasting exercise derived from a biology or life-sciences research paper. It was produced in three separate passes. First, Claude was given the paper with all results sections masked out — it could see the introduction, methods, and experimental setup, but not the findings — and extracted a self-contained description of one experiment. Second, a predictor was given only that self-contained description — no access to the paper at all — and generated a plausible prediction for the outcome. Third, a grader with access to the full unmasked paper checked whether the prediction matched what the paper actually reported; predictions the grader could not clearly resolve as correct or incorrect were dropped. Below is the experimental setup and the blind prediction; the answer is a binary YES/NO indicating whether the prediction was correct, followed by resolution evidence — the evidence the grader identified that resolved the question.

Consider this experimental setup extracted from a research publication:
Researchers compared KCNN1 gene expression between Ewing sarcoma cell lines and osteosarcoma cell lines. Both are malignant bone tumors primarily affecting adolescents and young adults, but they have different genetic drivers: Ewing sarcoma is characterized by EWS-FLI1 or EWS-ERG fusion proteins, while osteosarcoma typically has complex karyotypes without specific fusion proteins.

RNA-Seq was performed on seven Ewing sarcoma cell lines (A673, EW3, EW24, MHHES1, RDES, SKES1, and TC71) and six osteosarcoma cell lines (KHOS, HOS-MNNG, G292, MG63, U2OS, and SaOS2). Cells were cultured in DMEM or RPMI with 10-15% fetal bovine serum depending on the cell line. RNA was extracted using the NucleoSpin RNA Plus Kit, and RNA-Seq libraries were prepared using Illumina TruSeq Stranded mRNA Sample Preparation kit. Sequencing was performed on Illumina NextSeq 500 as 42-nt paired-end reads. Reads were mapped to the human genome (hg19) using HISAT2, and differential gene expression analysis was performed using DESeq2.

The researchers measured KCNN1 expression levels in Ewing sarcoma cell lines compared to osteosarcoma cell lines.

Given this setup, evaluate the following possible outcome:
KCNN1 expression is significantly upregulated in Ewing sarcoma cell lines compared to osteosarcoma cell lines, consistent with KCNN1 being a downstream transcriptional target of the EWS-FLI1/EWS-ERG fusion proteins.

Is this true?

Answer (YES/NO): YES